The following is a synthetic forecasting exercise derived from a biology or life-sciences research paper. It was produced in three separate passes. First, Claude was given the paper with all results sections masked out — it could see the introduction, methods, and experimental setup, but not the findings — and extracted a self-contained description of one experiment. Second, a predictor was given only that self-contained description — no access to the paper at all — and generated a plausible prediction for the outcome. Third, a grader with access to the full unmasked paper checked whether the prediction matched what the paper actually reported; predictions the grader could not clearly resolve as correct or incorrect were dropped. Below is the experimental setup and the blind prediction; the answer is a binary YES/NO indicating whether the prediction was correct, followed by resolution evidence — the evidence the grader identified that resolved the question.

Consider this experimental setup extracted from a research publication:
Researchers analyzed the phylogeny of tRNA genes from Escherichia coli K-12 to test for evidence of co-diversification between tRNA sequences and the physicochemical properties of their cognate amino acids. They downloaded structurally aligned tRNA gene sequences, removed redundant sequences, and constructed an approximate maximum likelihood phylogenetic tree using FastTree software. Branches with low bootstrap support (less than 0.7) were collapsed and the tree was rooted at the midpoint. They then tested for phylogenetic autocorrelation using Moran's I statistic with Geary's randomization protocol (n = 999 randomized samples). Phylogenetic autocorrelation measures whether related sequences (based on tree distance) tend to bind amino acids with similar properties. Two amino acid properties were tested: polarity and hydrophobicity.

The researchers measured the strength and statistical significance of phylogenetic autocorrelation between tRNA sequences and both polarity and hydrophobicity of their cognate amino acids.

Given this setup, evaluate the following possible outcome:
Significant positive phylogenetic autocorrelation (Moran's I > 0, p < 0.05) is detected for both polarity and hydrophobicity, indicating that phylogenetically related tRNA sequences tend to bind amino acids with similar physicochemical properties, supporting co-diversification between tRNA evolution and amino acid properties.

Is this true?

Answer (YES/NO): NO